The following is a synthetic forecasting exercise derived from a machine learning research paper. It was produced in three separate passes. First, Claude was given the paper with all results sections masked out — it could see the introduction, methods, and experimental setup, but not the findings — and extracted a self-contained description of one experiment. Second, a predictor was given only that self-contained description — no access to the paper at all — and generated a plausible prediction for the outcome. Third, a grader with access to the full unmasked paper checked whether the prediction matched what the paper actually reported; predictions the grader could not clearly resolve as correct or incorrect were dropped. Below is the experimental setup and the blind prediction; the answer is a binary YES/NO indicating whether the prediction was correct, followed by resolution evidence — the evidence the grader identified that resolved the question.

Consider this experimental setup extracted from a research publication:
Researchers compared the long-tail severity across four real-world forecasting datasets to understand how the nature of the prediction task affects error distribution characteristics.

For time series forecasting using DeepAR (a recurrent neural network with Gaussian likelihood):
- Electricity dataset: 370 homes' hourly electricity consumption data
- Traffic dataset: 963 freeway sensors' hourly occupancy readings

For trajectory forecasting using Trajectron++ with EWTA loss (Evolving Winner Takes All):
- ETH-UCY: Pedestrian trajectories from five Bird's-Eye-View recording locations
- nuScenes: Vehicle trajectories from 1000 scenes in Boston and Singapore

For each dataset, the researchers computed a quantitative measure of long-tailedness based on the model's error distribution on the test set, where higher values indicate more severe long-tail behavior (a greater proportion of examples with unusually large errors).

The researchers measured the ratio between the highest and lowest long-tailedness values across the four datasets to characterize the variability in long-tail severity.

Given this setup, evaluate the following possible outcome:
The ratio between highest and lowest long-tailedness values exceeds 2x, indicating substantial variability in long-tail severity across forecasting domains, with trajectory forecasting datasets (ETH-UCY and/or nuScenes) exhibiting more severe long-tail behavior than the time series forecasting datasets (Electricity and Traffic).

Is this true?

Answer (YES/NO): NO